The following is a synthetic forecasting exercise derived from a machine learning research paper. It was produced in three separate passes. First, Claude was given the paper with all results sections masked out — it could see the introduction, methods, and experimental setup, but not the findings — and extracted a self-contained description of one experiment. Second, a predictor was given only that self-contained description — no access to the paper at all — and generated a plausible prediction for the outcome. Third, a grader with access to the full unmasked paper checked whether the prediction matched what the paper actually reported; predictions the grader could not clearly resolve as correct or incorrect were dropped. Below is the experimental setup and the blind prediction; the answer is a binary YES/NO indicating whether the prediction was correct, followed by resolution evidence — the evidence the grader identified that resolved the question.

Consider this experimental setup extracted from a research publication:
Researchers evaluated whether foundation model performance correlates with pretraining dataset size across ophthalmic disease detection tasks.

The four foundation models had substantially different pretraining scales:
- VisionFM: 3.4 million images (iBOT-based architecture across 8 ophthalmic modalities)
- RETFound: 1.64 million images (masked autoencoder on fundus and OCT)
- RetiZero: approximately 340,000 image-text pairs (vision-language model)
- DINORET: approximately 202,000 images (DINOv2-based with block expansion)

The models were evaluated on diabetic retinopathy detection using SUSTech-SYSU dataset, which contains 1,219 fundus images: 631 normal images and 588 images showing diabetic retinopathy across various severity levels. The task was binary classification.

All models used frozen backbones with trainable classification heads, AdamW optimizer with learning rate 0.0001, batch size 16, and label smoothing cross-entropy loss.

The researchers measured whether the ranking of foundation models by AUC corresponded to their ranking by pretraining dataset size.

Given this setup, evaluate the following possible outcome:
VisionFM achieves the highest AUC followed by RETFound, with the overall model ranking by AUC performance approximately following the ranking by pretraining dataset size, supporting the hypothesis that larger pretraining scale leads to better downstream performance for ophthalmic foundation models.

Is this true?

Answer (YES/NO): NO